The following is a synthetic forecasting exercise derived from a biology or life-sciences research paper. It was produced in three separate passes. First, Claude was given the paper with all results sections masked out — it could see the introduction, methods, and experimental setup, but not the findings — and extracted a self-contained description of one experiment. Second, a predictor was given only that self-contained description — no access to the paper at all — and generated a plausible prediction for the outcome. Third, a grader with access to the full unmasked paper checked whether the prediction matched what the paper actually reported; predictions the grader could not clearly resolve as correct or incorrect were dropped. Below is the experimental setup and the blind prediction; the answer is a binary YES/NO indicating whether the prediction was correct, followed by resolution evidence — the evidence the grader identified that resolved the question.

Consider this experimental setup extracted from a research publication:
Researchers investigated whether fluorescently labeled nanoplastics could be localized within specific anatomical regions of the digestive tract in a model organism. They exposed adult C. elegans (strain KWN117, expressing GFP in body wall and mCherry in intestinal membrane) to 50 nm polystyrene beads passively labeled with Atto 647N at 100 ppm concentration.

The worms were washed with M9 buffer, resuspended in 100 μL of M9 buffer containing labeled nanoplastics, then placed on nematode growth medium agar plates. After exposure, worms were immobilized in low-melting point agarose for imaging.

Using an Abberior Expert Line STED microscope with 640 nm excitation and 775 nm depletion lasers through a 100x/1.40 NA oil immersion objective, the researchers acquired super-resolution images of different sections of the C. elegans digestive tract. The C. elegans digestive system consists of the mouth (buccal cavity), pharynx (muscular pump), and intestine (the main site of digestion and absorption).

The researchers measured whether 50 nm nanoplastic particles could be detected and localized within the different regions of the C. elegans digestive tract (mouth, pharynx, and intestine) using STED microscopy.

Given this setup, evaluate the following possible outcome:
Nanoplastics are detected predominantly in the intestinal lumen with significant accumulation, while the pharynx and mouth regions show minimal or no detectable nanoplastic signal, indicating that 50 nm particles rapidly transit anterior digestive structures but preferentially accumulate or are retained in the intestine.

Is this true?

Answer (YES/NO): NO